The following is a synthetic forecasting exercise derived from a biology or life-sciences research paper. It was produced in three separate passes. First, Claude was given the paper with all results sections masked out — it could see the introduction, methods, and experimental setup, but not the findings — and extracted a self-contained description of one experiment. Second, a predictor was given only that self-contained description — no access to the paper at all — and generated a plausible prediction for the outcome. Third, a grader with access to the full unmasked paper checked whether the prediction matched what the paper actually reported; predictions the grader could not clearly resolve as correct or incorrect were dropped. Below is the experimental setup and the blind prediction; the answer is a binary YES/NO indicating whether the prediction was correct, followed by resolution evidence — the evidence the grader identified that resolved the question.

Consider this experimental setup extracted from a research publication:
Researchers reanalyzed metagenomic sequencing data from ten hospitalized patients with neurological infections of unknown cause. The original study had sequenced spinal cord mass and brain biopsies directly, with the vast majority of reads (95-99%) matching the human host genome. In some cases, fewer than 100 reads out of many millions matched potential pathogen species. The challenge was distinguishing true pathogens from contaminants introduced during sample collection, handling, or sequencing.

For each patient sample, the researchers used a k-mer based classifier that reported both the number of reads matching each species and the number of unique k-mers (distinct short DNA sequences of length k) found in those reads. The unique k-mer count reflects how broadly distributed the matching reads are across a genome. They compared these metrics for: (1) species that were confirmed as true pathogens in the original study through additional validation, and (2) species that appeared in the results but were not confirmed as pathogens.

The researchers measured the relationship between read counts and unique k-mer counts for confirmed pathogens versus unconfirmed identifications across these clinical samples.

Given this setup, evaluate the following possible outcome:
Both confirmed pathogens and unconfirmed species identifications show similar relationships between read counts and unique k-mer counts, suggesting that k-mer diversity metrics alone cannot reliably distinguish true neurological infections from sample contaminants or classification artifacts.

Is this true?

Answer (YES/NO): NO